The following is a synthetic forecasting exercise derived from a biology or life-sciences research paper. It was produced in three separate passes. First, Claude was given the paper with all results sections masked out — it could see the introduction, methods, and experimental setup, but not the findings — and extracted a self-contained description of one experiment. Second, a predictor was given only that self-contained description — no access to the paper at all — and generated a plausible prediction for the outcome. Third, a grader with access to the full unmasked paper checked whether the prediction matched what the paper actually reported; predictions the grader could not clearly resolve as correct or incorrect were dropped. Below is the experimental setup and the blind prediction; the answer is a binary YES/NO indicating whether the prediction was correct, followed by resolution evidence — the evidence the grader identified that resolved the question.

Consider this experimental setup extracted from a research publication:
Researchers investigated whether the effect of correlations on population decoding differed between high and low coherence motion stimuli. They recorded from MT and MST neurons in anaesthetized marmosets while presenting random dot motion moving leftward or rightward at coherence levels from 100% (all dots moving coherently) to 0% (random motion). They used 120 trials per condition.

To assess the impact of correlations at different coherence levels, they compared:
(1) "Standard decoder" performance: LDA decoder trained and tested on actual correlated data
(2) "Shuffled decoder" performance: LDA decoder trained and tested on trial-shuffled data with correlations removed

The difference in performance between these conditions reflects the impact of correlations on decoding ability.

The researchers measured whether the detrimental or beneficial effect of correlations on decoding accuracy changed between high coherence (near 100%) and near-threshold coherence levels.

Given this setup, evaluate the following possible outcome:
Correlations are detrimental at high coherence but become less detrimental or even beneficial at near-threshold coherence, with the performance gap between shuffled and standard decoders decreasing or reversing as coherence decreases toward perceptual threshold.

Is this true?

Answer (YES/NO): NO